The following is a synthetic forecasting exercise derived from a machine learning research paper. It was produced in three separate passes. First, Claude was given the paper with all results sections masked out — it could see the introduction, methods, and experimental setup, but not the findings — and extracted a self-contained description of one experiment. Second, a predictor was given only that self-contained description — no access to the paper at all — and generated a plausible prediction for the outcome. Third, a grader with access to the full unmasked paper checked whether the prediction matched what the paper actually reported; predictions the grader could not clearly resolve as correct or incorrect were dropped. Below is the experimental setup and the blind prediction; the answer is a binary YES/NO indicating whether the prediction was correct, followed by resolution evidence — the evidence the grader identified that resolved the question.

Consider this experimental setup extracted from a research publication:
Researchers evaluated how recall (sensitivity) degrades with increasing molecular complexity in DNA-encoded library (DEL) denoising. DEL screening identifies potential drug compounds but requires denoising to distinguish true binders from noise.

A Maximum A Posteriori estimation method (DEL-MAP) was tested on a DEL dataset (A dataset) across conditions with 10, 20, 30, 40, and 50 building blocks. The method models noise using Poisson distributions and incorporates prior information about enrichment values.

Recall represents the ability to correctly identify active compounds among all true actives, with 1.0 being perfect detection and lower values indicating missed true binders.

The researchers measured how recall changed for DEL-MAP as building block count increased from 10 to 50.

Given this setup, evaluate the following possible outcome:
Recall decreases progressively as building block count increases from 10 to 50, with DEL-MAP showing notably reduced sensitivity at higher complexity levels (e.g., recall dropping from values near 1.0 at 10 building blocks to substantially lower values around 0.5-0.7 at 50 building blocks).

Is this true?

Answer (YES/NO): NO